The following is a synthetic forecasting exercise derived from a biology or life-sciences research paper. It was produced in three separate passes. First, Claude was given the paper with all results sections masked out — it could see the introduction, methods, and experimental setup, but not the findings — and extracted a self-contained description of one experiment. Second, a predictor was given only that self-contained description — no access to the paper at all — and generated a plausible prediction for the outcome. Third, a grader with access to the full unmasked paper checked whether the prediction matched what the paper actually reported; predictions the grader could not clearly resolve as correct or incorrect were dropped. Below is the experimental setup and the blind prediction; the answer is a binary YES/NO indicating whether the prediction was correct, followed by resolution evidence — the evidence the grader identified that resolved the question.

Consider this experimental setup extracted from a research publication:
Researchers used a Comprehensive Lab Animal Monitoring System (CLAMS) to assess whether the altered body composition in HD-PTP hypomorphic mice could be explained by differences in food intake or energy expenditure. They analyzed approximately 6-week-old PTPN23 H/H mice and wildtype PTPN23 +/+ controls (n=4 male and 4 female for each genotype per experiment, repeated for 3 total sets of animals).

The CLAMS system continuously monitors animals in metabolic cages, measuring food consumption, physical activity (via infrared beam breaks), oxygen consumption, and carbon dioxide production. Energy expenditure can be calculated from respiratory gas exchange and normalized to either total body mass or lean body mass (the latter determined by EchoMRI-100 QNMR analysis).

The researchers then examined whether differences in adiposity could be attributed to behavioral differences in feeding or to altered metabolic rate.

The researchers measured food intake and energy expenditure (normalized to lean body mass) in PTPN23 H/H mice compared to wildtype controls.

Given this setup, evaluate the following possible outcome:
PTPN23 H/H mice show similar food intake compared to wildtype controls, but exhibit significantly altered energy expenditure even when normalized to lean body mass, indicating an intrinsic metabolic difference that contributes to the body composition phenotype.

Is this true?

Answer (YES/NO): NO